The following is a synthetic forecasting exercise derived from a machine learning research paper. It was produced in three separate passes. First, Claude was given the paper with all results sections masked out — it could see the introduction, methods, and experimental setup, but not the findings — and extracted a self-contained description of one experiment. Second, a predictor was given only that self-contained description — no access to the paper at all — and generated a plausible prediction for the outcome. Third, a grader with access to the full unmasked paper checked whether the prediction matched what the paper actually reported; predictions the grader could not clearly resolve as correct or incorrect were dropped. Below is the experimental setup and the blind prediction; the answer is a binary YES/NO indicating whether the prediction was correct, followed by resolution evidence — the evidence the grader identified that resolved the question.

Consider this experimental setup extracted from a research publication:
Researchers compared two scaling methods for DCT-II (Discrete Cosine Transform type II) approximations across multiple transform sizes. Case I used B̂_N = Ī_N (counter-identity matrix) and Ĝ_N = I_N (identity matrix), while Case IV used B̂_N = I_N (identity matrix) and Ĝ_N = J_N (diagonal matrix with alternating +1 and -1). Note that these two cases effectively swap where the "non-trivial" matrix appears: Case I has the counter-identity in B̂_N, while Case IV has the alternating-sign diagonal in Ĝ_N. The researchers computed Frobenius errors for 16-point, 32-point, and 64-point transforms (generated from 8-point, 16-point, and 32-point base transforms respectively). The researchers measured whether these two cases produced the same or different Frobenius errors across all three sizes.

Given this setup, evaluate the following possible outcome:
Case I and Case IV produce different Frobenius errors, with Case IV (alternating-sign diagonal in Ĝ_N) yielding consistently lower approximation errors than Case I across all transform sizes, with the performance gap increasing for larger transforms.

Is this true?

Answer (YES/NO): NO